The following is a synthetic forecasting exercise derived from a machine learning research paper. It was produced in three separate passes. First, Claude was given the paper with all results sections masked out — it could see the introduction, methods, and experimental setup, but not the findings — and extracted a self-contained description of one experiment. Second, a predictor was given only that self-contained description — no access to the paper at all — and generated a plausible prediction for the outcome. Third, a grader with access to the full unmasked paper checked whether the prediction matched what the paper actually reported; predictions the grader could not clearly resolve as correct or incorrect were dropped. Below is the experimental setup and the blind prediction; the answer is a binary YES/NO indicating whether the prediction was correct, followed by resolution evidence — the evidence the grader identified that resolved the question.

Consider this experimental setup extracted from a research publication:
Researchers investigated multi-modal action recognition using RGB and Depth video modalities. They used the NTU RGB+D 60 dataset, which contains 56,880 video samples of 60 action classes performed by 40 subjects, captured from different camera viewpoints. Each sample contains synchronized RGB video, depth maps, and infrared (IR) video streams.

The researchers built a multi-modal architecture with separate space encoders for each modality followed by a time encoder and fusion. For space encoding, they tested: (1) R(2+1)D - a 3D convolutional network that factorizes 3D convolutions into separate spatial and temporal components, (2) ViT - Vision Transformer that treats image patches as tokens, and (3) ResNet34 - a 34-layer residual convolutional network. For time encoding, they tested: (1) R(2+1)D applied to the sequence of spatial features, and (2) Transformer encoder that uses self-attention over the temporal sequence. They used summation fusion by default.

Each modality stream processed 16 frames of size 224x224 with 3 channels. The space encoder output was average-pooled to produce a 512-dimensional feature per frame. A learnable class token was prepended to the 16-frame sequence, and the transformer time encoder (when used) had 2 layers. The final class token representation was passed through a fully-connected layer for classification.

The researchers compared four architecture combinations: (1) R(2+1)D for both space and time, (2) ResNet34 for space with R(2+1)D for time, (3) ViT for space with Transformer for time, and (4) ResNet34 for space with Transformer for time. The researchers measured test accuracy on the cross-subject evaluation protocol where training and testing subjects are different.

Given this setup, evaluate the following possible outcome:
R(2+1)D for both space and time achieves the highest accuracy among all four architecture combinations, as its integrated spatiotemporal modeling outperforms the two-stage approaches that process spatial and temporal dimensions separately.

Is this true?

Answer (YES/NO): NO